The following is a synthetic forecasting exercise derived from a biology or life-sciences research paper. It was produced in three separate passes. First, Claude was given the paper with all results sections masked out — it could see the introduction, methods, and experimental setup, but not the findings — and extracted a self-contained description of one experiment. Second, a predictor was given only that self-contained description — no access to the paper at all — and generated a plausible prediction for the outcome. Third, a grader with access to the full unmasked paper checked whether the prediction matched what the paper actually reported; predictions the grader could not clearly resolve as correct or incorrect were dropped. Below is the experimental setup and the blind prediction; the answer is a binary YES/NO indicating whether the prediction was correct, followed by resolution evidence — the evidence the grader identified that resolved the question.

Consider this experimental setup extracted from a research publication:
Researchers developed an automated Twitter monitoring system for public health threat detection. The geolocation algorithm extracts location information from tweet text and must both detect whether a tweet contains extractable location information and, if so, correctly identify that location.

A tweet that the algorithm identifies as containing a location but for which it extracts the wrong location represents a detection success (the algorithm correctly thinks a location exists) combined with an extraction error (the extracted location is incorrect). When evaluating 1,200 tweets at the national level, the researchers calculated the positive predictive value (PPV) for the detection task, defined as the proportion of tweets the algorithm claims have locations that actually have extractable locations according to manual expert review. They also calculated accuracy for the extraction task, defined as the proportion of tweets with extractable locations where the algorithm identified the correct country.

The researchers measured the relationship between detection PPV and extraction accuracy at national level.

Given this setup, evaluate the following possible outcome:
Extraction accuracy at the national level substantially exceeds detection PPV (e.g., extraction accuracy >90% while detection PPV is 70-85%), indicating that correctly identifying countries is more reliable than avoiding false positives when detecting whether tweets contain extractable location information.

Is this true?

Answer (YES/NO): NO